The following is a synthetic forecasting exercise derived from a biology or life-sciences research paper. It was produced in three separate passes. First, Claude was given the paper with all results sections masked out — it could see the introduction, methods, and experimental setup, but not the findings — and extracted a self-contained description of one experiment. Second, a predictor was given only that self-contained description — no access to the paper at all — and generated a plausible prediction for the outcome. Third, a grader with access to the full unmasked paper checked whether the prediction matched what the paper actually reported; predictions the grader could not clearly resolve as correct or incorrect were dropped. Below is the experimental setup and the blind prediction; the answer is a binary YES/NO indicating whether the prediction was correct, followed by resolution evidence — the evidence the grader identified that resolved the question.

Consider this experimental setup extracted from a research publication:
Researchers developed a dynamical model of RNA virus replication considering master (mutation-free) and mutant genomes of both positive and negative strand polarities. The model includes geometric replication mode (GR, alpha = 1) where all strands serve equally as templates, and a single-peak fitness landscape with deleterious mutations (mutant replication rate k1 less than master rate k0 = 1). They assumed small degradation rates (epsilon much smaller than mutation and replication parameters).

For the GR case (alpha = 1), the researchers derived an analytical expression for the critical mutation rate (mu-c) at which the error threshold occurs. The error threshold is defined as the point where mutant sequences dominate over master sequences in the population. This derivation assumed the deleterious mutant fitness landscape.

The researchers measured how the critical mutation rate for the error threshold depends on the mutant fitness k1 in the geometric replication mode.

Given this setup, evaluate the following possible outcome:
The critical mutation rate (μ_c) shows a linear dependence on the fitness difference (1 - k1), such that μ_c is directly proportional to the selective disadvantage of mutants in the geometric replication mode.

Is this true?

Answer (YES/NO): YES